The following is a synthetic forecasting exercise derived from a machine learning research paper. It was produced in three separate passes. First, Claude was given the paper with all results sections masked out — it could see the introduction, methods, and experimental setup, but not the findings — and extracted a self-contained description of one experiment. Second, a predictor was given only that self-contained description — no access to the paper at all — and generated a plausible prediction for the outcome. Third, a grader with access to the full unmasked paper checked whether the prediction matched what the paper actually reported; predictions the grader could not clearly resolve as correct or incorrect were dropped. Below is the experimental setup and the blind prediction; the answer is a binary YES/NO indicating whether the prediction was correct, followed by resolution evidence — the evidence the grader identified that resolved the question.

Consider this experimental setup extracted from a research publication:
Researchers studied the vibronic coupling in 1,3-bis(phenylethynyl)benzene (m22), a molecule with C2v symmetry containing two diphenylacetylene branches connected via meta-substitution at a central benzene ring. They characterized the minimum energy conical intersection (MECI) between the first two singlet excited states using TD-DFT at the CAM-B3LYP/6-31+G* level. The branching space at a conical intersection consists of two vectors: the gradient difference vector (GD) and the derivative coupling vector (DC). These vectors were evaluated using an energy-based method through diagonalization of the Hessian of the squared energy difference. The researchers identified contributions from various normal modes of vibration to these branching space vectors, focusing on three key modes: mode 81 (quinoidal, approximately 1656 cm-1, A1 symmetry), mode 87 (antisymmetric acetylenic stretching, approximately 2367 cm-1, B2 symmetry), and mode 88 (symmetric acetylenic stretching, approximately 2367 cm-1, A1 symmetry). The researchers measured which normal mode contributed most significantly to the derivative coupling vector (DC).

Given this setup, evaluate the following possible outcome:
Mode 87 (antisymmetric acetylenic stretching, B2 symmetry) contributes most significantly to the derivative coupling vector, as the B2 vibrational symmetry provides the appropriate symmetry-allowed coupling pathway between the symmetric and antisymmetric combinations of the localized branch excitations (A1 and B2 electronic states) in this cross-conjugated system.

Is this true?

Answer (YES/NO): YES